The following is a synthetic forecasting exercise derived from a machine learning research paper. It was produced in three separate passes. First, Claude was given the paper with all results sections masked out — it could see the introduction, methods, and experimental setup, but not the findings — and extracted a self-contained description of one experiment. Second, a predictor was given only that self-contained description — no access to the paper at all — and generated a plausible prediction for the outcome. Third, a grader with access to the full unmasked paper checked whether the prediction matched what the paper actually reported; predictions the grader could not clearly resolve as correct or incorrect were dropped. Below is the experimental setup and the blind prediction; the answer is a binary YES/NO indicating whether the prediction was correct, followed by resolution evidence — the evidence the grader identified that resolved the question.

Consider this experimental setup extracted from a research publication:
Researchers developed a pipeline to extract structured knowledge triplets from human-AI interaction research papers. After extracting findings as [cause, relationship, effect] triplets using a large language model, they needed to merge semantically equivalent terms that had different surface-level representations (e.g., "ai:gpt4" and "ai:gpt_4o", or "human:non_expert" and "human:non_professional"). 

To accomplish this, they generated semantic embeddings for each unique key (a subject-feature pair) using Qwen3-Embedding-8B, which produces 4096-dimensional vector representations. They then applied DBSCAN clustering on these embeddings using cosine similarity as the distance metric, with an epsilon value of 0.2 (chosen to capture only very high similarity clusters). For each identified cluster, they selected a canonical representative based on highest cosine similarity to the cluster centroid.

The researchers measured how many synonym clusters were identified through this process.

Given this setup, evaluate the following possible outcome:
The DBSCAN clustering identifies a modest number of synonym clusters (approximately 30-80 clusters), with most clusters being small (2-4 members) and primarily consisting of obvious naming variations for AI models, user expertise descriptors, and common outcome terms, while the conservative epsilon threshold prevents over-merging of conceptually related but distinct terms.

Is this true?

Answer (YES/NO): YES